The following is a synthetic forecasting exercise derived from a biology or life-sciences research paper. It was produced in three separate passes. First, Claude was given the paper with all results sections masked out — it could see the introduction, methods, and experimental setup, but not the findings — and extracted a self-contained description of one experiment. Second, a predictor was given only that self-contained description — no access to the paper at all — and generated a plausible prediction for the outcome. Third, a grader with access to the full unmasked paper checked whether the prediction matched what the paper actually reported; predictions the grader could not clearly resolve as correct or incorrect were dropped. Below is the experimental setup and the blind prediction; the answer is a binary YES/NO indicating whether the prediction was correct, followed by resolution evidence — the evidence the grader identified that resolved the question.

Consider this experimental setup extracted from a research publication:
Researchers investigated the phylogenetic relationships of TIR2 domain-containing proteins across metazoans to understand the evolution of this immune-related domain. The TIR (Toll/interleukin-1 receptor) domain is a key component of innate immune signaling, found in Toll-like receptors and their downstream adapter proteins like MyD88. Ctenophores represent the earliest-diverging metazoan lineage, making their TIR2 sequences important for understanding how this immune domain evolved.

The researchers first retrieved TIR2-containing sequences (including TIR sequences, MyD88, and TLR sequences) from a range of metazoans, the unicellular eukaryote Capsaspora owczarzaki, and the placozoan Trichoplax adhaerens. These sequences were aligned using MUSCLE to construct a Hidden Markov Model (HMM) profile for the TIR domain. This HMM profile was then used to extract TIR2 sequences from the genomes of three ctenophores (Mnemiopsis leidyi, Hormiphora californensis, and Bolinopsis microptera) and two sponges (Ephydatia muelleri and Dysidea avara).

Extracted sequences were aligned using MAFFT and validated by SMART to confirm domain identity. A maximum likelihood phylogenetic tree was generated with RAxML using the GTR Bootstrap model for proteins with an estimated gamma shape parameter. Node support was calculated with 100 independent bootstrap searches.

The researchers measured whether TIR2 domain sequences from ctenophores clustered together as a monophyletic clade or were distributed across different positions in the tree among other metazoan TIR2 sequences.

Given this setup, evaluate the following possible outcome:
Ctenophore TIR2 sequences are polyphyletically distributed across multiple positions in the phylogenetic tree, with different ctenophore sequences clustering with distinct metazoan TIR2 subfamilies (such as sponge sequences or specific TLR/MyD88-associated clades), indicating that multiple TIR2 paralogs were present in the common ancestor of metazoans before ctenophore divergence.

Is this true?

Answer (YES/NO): NO